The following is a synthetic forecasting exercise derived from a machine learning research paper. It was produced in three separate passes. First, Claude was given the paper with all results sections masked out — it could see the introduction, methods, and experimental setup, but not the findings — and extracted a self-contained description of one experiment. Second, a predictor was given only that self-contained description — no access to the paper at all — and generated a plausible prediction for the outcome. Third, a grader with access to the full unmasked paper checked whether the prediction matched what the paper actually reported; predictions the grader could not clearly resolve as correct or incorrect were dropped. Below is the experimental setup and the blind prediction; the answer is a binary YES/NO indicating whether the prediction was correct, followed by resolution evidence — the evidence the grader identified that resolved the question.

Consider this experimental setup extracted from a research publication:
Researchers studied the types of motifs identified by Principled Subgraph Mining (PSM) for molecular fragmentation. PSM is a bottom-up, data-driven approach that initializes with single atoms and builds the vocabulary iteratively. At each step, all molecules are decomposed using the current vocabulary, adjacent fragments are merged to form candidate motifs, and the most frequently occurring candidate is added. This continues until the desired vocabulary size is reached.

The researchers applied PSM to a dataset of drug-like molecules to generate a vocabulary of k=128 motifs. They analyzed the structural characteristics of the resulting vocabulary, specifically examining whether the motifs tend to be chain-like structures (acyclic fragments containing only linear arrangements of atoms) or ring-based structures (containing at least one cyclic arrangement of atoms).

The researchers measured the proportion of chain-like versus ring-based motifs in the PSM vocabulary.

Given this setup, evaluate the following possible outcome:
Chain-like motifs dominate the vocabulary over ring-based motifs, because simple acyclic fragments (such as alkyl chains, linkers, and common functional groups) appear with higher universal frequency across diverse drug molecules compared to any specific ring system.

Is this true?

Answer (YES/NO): YES